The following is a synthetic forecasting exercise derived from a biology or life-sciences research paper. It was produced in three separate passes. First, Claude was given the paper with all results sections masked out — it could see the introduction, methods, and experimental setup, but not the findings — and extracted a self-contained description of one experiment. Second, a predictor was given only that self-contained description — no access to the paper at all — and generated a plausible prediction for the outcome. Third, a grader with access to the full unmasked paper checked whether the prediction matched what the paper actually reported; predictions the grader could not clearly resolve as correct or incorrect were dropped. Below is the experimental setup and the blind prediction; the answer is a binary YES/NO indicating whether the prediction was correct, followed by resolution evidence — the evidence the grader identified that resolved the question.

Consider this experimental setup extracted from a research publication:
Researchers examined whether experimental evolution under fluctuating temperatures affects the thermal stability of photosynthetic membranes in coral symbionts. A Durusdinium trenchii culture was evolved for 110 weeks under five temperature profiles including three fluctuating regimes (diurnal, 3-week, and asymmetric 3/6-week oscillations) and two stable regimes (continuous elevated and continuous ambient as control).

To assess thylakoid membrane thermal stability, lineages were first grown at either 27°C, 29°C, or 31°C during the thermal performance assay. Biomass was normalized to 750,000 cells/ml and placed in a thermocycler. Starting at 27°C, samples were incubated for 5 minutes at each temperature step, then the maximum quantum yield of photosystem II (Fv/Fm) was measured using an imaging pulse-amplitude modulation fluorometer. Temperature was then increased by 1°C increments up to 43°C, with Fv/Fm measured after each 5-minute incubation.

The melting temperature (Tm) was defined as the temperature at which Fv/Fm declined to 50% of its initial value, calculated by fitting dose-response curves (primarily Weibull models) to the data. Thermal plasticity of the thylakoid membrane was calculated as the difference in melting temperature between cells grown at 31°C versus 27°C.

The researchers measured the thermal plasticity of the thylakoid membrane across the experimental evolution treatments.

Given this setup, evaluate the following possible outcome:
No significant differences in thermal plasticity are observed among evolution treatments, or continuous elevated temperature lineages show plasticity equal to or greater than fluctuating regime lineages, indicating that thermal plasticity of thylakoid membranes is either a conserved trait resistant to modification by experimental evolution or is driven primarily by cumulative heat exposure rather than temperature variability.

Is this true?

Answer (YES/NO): NO